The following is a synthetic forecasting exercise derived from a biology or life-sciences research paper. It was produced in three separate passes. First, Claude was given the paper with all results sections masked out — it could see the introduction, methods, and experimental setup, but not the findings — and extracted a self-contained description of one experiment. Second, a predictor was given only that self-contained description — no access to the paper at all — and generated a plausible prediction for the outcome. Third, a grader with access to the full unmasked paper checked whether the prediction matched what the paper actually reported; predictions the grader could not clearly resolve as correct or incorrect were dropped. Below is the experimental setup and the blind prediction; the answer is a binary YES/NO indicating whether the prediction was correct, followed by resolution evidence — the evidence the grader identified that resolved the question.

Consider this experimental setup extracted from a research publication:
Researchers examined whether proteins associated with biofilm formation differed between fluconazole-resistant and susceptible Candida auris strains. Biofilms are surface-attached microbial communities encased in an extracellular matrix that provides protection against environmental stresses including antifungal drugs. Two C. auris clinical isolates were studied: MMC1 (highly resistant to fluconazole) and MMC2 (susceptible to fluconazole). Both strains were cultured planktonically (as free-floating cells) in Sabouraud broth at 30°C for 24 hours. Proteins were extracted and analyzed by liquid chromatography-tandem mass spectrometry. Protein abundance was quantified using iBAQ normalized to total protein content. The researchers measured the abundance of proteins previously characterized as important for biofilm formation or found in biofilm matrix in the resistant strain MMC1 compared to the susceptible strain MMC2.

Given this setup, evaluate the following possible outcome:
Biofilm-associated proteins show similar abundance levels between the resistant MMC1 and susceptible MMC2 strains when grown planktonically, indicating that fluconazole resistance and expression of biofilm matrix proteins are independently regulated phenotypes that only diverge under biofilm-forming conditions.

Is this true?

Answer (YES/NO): NO